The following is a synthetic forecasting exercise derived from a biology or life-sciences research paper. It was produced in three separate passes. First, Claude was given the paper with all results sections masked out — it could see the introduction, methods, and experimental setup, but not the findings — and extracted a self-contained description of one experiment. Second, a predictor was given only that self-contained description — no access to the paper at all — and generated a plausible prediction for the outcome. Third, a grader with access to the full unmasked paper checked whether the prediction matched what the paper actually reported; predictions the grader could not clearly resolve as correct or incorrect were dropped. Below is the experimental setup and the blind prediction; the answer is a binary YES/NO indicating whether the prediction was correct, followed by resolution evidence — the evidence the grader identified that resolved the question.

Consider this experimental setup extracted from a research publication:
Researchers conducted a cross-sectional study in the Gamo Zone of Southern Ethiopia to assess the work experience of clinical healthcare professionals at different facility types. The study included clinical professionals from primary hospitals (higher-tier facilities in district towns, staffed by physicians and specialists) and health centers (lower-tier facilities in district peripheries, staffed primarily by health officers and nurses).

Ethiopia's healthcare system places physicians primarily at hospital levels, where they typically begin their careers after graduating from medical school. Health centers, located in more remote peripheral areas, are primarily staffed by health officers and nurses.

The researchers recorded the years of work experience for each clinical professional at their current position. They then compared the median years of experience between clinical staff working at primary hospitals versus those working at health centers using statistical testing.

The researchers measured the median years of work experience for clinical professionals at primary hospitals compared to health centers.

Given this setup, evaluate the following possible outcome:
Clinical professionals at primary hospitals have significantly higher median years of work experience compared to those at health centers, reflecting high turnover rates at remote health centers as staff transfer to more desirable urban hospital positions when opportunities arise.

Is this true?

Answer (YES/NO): NO